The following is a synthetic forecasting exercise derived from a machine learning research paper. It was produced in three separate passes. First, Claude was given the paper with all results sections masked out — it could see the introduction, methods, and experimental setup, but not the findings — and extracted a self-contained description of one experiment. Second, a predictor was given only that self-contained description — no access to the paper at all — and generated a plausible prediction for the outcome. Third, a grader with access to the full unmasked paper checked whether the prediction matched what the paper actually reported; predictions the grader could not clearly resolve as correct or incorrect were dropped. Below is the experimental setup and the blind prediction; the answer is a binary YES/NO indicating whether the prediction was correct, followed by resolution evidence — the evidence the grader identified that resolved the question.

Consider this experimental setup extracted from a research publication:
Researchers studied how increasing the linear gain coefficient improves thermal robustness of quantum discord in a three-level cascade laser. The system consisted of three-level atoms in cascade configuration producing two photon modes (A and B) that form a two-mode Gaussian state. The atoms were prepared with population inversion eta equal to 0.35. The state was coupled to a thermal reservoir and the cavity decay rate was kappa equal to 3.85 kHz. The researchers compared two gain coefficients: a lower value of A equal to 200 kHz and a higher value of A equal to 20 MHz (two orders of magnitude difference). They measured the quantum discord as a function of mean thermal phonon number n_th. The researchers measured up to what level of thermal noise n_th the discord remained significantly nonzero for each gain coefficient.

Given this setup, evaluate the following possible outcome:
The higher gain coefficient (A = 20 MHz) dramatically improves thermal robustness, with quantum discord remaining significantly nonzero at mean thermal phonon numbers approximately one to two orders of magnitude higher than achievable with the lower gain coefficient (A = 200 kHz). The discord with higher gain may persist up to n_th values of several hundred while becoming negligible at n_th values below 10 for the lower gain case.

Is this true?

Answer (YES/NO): NO